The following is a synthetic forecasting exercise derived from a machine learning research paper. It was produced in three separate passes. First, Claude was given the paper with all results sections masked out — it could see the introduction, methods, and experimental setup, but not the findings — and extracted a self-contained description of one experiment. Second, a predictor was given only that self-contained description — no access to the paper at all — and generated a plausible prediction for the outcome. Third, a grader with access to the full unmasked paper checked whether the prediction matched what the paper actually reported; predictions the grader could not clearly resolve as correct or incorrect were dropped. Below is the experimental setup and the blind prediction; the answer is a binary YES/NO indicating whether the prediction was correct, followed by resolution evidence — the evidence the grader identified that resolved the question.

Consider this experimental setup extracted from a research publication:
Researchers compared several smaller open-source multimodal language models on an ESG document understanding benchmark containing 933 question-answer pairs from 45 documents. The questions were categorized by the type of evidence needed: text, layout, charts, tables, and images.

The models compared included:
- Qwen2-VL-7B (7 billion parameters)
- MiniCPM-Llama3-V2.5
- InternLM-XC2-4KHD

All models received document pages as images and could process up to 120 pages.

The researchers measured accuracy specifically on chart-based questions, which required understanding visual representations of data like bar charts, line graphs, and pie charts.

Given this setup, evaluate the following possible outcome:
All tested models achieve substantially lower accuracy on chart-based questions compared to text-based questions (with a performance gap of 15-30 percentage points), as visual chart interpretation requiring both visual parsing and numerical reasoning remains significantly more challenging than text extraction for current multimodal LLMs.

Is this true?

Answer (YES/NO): NO